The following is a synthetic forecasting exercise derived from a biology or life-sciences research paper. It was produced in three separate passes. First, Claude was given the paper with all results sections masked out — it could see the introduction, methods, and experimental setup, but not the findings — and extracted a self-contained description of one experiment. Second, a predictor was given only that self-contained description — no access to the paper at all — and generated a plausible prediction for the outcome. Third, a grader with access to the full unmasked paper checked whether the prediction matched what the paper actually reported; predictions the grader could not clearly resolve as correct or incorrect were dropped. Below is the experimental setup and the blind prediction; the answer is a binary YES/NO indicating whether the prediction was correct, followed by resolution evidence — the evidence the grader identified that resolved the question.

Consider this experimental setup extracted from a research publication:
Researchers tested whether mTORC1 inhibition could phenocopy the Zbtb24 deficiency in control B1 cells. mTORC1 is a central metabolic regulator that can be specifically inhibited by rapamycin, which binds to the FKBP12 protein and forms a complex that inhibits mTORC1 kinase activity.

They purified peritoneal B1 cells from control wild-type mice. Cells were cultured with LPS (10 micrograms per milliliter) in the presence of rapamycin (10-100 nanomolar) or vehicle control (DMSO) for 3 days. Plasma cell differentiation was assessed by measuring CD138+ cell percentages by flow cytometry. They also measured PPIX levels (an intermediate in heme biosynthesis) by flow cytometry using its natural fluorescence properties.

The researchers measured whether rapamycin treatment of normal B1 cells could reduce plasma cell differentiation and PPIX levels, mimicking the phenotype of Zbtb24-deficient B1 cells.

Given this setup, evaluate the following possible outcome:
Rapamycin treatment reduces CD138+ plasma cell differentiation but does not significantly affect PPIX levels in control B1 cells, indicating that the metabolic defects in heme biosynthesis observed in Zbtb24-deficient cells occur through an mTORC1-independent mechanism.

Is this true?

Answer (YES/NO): NO